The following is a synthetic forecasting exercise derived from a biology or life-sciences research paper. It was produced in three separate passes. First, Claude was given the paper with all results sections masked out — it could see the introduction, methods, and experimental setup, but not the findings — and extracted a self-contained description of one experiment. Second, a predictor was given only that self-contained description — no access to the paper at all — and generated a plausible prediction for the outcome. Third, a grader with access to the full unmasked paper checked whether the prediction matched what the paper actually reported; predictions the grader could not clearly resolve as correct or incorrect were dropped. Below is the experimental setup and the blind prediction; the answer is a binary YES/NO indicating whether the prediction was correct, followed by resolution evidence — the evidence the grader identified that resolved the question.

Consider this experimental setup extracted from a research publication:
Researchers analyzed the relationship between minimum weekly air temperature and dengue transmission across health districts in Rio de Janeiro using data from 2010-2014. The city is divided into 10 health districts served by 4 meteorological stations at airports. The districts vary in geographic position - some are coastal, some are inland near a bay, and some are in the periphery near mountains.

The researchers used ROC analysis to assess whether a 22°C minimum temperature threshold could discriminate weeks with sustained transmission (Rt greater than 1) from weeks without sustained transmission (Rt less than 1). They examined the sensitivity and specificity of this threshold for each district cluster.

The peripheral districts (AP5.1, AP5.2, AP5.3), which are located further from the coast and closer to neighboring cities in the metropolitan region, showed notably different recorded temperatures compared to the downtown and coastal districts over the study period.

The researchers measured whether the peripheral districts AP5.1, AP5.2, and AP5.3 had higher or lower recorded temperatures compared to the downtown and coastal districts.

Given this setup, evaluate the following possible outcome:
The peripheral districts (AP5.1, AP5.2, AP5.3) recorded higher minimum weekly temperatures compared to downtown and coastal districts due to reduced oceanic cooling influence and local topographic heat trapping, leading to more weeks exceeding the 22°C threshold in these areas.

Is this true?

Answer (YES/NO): NO